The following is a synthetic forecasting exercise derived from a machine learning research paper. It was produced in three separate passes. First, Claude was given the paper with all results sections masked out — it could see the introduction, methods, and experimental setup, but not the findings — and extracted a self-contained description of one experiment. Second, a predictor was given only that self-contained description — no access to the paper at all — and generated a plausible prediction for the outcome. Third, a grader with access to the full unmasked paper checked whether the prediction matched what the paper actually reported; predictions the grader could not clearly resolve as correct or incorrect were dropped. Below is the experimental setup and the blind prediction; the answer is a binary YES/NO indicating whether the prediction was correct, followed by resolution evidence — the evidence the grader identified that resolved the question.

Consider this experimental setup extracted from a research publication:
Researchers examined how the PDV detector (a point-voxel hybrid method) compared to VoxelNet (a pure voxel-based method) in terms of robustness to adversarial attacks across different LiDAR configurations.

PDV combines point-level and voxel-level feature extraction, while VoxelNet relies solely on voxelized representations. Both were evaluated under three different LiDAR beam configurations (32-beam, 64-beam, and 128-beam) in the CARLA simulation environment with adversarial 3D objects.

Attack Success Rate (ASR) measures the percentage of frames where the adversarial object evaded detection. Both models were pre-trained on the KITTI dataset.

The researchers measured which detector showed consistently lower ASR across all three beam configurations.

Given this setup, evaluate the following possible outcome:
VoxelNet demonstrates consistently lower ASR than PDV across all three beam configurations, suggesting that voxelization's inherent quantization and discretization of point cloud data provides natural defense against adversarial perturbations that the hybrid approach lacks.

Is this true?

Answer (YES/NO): NO